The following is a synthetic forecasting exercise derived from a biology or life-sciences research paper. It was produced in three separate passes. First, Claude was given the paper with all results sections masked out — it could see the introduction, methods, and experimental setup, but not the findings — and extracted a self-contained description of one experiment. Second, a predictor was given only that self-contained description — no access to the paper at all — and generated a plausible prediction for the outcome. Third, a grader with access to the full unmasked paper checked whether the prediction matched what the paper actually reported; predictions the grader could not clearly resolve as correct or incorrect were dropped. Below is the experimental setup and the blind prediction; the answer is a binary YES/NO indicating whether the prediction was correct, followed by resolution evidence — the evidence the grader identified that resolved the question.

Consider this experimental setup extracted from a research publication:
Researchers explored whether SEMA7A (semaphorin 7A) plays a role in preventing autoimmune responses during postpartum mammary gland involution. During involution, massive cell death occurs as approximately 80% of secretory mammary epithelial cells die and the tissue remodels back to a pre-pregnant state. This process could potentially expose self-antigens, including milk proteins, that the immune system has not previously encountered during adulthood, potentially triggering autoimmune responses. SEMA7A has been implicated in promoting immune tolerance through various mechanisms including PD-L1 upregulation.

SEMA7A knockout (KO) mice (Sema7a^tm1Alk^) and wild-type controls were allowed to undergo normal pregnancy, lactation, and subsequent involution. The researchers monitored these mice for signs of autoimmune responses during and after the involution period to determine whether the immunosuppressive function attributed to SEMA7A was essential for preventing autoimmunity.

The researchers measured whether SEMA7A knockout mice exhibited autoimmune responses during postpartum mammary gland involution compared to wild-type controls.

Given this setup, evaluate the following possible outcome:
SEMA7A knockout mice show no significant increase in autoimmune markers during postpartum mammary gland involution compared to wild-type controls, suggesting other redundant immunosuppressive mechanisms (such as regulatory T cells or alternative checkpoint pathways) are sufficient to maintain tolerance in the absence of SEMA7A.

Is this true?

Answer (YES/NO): YES